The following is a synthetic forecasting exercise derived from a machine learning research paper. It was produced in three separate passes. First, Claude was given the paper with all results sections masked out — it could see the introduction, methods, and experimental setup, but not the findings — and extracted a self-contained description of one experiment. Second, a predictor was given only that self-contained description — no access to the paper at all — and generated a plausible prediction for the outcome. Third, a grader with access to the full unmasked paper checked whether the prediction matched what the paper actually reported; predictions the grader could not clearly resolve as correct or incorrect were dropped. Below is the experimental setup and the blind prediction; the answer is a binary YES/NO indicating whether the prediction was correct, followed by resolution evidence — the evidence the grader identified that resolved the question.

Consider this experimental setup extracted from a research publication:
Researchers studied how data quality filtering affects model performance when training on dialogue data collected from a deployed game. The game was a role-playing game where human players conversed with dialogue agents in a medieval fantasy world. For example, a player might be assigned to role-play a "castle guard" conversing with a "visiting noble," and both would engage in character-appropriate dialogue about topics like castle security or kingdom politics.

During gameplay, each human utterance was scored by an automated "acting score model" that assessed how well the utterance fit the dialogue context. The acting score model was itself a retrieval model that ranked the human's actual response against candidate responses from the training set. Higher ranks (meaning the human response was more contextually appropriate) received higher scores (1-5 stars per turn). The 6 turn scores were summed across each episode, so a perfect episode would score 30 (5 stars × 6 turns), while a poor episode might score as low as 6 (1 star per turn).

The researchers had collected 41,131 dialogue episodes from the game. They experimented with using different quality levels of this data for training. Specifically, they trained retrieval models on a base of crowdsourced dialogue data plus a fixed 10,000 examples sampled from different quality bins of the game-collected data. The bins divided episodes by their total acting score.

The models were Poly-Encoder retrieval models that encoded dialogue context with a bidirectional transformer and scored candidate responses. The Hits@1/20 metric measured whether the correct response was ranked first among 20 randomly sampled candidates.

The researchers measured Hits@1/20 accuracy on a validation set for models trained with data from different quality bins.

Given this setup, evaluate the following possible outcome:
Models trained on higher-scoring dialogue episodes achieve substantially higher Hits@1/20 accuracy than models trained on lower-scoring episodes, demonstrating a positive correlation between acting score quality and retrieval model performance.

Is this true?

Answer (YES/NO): YES